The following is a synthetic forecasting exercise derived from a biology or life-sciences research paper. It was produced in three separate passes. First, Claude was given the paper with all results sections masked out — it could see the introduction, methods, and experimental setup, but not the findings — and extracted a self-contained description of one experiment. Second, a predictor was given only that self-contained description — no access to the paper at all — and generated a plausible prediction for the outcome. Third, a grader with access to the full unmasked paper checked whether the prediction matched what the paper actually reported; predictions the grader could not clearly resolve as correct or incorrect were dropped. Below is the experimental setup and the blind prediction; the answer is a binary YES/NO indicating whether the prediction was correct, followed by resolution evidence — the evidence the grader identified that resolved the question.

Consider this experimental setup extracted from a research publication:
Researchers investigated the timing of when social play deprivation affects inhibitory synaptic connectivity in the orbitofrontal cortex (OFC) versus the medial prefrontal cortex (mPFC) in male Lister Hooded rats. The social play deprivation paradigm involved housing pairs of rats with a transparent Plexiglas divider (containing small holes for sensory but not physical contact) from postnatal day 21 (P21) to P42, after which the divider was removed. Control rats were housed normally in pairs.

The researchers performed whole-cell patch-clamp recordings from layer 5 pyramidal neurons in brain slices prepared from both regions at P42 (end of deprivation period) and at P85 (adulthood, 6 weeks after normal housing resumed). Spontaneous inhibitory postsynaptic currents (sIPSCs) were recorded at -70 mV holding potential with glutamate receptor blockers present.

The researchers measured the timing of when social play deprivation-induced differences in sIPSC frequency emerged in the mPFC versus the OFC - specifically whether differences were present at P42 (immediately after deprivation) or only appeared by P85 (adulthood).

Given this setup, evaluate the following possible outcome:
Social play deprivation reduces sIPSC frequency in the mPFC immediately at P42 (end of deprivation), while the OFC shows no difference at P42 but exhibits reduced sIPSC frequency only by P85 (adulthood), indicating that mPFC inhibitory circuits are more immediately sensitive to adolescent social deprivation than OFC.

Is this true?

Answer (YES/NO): YES